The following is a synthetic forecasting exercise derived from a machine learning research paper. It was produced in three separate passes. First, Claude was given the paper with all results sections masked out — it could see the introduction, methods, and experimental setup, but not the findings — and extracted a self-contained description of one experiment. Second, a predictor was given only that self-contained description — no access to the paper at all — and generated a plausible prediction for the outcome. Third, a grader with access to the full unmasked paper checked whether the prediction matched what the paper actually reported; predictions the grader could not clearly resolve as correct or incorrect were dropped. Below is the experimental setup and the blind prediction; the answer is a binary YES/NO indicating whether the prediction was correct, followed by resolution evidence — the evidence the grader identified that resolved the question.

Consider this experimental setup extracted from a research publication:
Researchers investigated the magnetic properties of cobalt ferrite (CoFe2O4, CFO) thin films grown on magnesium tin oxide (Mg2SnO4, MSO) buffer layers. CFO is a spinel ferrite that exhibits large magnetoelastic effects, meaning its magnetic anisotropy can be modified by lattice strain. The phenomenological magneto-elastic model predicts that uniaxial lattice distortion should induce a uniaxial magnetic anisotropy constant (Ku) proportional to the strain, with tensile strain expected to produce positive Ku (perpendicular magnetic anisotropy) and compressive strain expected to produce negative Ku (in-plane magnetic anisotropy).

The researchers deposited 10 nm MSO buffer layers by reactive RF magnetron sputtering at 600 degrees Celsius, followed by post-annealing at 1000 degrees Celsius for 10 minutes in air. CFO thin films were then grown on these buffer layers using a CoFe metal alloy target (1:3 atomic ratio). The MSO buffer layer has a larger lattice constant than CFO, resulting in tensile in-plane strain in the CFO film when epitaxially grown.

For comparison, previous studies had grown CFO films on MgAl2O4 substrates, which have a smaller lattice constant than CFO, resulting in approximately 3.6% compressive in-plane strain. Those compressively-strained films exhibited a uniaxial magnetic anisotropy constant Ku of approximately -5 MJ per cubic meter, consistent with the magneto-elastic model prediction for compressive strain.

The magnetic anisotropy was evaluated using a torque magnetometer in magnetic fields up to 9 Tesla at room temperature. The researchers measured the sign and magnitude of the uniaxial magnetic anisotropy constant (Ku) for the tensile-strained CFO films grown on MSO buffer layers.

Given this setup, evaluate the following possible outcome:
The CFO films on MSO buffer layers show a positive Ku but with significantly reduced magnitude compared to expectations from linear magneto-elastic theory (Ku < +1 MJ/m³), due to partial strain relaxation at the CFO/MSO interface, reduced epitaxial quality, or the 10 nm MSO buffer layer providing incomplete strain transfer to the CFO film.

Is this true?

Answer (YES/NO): NO